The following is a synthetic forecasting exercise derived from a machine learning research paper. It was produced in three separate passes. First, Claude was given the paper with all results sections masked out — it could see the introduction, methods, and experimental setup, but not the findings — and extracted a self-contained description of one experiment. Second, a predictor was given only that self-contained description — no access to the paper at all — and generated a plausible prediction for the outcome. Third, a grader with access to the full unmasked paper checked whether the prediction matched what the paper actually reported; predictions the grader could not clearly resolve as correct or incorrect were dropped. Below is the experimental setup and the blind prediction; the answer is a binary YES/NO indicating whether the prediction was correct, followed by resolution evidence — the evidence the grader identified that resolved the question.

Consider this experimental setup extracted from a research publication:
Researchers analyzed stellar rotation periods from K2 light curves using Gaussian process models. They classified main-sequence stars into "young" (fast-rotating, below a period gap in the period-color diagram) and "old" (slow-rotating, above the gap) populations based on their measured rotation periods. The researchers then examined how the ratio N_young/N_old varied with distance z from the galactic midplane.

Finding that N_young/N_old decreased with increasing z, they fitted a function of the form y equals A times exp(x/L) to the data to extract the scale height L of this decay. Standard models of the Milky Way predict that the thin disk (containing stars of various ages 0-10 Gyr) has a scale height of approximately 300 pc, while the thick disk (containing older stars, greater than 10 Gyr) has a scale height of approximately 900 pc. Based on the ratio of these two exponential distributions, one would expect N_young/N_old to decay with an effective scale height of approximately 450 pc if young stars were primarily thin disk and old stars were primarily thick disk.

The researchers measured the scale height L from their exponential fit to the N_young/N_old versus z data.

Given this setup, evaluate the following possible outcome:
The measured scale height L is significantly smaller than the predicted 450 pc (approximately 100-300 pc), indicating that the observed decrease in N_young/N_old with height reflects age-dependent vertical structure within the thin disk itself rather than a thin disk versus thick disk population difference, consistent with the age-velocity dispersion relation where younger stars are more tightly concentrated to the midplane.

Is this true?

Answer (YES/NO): NO